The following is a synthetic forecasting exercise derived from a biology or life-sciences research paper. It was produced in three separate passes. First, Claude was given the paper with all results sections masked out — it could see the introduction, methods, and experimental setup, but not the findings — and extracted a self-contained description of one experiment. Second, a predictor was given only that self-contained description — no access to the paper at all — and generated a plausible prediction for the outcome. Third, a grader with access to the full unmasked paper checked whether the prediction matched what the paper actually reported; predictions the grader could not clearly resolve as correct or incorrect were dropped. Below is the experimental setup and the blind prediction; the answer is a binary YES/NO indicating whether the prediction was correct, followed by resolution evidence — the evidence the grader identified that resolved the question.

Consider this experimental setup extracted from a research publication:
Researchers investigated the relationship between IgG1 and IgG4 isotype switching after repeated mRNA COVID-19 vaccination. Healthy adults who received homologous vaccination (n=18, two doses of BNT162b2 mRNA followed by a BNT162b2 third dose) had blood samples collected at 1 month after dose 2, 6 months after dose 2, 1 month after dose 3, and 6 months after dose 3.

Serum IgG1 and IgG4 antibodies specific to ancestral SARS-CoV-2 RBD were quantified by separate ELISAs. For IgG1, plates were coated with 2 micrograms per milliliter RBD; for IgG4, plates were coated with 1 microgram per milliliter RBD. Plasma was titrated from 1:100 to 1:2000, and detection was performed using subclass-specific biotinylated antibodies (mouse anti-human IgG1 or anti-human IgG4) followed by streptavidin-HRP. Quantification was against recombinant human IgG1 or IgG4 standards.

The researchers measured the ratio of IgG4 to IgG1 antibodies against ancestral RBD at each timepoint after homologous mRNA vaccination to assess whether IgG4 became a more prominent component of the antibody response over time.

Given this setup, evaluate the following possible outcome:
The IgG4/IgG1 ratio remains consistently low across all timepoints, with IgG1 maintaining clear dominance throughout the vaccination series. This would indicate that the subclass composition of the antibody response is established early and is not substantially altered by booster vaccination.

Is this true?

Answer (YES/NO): NO